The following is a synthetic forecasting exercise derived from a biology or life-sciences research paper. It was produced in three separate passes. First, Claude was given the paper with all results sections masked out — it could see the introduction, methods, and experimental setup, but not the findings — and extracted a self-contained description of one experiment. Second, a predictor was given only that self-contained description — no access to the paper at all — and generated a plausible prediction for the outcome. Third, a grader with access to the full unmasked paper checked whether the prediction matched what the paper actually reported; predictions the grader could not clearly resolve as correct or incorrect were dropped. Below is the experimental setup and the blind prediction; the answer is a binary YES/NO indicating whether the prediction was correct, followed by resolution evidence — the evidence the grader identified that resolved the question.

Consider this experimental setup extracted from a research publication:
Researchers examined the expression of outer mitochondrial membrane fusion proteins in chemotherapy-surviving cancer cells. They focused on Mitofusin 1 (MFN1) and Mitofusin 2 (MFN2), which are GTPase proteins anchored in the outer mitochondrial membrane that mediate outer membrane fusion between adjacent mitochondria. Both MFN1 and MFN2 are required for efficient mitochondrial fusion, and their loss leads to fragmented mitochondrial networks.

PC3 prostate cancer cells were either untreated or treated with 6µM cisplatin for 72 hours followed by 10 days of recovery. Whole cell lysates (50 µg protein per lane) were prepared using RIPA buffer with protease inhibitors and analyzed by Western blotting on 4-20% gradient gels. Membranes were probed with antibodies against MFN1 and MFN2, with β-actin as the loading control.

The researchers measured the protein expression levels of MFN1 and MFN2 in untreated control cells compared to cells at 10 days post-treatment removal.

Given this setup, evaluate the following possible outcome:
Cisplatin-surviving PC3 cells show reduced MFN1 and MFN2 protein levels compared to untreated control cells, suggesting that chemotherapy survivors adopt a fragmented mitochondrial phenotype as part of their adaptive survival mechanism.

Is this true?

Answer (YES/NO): NO